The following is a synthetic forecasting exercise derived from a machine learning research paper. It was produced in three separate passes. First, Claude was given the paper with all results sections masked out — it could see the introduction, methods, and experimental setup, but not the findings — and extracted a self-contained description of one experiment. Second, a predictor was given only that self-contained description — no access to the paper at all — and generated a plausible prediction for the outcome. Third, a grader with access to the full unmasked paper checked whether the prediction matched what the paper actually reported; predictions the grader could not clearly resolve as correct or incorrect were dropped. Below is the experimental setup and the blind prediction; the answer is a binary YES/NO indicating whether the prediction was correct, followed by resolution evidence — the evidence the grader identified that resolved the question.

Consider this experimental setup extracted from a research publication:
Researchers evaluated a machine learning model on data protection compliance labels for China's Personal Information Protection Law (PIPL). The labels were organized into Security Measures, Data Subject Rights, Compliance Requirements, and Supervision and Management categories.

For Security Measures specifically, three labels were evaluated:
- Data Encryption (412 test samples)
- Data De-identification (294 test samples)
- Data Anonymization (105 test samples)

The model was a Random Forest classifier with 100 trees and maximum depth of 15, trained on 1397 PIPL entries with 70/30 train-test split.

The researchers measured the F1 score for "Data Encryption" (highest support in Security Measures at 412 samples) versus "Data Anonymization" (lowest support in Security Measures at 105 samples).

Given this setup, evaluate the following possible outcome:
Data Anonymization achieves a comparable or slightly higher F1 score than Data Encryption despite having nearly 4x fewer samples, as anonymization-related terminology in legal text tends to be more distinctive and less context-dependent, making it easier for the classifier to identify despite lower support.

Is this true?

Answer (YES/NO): NO